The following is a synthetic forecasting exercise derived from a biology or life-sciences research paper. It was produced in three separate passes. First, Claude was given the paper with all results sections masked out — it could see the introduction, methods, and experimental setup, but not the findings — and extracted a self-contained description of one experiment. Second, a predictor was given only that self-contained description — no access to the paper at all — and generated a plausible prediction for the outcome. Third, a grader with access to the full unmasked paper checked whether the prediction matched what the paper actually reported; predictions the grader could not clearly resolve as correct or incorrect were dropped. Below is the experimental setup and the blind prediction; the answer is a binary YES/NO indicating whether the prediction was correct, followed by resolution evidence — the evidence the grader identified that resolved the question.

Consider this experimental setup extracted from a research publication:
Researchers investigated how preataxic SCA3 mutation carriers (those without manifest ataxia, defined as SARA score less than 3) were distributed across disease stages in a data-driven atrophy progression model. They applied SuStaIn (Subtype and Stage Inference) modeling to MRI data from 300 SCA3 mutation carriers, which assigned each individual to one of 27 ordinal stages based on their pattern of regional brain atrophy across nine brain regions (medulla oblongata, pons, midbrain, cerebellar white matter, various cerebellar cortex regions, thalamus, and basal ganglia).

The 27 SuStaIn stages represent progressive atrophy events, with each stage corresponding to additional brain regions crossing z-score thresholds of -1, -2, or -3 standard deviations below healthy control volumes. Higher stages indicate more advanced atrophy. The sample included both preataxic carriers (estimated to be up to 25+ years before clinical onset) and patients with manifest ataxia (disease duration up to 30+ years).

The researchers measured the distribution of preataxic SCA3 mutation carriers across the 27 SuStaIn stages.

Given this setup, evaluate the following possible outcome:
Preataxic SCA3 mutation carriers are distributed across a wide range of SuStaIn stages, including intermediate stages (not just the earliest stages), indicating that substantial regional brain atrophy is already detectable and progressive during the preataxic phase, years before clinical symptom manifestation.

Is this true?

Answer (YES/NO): NO